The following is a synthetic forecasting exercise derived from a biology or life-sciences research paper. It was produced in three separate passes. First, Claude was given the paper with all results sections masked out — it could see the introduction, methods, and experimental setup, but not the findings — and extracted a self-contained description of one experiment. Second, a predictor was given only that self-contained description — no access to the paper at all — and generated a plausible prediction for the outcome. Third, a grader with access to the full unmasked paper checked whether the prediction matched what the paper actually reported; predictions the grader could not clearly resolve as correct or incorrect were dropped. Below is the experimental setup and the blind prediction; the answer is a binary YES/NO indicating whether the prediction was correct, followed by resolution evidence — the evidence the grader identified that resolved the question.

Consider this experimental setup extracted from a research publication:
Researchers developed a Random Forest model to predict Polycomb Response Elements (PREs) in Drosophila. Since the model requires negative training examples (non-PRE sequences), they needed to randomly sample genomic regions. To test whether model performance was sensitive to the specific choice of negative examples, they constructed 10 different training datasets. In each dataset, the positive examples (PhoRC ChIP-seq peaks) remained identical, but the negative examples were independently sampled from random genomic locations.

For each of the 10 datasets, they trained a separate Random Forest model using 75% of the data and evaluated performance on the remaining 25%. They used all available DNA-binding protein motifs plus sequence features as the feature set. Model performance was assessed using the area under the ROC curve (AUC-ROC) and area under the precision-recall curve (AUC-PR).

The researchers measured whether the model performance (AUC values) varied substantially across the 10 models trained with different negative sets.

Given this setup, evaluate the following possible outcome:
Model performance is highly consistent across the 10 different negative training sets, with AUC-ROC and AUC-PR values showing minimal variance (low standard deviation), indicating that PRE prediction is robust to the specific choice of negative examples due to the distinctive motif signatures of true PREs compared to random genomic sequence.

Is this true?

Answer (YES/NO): YES